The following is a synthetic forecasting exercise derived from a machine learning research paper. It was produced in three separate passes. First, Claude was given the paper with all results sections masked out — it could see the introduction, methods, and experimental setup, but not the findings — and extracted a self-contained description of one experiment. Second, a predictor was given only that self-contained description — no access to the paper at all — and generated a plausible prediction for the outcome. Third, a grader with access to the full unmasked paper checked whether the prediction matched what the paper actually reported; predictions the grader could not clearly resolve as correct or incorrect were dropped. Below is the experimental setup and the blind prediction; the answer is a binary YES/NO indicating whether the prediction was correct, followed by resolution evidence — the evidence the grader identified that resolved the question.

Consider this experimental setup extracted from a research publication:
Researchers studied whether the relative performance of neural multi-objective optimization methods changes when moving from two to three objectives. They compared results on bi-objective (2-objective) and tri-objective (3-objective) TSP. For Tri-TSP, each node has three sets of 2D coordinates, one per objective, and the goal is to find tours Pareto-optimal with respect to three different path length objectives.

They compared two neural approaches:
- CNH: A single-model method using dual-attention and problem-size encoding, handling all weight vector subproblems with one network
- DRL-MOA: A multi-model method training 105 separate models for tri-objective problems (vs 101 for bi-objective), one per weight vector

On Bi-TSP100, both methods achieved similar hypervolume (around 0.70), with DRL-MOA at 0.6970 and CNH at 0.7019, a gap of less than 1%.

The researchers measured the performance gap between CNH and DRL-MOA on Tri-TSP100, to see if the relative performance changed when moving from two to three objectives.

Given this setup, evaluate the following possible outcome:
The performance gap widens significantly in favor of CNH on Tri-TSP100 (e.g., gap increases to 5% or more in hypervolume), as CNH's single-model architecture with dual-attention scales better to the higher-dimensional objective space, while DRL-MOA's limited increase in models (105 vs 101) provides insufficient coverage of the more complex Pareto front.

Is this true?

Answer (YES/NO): NO